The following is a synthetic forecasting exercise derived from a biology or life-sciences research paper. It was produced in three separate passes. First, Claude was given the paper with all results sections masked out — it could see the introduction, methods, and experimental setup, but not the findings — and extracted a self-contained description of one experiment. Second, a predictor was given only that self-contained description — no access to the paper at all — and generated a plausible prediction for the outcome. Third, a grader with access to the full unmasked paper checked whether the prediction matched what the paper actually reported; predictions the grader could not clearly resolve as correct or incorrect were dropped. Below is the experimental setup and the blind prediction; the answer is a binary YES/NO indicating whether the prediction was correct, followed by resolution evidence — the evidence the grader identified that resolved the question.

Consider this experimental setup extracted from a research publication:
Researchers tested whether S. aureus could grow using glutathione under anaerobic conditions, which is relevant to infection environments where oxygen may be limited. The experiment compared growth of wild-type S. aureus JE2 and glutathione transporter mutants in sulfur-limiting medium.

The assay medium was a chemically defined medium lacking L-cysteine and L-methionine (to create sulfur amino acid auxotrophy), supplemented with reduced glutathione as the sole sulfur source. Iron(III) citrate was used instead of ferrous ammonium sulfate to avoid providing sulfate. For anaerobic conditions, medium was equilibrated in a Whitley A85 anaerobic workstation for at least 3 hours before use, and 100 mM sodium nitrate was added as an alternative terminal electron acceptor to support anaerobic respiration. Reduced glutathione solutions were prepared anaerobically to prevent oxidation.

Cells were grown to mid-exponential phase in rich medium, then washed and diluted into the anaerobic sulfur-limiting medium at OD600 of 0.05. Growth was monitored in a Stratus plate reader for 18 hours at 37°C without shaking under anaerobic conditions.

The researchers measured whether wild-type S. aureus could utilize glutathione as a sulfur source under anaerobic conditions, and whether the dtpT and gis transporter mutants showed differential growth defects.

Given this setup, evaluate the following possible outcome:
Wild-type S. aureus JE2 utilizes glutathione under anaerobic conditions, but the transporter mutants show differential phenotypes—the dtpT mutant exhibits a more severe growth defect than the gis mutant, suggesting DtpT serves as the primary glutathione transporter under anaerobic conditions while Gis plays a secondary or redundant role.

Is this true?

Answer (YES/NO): NO